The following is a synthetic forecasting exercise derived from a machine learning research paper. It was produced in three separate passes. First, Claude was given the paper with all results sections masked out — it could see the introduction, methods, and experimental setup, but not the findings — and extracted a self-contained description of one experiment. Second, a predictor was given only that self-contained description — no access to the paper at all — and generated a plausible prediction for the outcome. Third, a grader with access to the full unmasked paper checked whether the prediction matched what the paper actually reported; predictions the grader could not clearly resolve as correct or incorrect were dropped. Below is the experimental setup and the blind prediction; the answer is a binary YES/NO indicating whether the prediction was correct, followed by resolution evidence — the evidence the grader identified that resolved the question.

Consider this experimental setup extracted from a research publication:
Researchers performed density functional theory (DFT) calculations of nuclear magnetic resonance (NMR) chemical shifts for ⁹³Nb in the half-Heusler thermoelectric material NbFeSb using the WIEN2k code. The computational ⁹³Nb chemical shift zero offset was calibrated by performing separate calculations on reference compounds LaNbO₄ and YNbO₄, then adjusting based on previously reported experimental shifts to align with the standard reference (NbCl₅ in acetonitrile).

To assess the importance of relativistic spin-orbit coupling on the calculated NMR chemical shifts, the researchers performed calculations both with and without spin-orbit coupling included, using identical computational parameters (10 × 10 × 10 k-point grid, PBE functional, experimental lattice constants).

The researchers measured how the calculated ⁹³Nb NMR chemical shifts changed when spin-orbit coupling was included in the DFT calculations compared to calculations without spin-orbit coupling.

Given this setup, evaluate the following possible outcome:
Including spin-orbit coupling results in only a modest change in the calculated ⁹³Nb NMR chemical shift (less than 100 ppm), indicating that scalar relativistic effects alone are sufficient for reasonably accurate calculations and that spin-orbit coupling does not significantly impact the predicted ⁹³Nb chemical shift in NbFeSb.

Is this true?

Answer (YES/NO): YES